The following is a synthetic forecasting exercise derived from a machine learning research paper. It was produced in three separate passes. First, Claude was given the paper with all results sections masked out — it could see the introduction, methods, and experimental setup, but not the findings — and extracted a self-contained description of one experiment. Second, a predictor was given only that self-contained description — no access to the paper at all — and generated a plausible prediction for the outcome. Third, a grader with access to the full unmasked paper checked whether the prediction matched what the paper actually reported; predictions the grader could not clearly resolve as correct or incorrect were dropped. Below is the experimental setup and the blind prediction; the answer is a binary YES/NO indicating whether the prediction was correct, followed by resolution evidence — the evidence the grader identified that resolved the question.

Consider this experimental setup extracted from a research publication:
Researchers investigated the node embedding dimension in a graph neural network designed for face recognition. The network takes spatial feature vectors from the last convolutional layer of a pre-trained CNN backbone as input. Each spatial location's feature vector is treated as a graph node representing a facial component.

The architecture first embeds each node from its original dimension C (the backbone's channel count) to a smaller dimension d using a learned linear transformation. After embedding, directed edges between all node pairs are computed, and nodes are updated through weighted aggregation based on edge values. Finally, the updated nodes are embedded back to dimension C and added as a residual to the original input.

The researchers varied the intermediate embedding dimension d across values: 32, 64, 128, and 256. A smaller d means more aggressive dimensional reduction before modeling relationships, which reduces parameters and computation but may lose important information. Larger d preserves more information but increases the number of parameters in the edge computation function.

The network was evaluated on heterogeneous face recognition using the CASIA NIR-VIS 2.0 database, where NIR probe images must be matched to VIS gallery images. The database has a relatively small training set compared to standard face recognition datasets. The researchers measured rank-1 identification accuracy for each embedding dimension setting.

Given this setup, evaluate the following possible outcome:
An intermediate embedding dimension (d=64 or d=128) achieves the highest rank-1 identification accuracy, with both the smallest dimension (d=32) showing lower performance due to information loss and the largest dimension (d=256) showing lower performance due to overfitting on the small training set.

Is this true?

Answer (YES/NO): YES